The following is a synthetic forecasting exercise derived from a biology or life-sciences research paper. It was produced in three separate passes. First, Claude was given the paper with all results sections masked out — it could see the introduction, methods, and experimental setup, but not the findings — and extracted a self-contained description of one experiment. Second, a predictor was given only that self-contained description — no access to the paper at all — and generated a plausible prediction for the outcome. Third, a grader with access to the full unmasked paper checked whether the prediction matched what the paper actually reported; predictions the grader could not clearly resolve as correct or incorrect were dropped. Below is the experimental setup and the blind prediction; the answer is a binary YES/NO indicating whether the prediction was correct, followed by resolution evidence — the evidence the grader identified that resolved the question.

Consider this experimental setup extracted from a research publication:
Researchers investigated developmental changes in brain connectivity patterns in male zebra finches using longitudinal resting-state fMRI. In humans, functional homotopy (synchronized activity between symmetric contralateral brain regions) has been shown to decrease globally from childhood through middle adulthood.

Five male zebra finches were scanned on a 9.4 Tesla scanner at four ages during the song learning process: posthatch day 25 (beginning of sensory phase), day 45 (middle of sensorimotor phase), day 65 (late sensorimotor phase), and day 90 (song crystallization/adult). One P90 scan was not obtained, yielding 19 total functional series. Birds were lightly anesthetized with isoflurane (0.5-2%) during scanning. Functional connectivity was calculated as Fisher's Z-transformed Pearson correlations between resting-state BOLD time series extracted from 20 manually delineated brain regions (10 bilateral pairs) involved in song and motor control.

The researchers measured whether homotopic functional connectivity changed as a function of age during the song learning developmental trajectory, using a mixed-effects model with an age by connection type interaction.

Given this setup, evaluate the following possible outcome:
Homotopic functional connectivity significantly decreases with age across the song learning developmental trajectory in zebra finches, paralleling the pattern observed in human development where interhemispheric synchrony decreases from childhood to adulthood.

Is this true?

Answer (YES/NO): YES